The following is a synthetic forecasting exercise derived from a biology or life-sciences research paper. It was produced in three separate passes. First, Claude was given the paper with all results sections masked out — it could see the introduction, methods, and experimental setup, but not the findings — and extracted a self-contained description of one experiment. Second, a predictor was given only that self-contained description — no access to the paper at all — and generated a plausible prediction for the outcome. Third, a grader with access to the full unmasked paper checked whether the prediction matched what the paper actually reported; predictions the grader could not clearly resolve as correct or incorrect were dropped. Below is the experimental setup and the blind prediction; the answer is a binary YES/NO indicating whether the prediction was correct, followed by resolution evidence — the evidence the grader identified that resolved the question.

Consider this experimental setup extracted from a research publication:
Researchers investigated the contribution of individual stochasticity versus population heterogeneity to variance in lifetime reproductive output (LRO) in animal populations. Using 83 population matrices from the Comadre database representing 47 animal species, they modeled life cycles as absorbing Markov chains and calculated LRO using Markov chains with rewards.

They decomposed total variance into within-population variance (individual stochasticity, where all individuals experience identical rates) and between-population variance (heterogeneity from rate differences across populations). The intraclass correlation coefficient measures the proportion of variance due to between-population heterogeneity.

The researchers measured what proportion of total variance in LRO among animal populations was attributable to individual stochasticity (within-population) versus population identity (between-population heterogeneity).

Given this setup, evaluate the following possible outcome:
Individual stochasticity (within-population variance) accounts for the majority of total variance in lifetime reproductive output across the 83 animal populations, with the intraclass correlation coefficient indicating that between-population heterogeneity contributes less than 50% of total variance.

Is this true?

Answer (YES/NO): YES